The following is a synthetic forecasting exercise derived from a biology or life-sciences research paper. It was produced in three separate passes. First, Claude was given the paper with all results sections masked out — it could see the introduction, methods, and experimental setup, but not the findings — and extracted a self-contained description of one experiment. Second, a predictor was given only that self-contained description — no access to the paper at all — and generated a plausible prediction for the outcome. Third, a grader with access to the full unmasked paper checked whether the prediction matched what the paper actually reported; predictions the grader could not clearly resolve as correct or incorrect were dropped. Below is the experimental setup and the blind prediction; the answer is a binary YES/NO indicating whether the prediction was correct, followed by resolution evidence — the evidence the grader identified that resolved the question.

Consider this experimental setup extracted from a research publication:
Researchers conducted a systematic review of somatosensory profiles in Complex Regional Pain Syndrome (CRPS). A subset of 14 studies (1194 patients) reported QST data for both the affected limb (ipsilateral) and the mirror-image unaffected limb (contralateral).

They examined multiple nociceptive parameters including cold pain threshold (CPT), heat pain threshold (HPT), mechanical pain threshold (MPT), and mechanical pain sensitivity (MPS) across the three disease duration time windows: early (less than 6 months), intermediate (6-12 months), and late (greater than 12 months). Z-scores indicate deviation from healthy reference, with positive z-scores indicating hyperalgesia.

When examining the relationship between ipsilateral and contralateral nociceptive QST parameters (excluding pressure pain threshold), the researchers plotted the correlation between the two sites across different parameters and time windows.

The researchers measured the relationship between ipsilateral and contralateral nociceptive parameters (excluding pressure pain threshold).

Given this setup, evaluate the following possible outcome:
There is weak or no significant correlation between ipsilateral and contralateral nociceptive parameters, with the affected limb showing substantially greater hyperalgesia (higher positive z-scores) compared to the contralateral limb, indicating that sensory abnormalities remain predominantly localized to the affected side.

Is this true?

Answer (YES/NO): NO